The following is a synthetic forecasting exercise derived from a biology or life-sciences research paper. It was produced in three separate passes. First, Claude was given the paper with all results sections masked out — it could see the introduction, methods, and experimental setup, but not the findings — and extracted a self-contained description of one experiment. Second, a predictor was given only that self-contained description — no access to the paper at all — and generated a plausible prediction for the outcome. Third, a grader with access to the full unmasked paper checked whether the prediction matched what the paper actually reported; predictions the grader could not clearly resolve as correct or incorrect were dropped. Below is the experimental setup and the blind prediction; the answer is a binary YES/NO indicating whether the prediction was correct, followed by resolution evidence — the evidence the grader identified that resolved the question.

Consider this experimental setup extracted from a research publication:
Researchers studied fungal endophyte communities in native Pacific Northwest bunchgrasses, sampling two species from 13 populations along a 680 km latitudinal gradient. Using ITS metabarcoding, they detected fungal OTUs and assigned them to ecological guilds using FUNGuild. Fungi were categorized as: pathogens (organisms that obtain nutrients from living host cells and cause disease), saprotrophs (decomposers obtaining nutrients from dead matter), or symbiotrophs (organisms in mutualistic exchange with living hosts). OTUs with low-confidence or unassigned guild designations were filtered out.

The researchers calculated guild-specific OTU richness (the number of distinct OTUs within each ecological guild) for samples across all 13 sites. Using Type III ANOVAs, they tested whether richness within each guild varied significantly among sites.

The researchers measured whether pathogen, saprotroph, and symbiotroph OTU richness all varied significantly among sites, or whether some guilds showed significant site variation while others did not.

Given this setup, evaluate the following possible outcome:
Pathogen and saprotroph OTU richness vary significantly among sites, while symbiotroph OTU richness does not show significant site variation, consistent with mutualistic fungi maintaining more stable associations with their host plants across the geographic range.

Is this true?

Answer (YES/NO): NO